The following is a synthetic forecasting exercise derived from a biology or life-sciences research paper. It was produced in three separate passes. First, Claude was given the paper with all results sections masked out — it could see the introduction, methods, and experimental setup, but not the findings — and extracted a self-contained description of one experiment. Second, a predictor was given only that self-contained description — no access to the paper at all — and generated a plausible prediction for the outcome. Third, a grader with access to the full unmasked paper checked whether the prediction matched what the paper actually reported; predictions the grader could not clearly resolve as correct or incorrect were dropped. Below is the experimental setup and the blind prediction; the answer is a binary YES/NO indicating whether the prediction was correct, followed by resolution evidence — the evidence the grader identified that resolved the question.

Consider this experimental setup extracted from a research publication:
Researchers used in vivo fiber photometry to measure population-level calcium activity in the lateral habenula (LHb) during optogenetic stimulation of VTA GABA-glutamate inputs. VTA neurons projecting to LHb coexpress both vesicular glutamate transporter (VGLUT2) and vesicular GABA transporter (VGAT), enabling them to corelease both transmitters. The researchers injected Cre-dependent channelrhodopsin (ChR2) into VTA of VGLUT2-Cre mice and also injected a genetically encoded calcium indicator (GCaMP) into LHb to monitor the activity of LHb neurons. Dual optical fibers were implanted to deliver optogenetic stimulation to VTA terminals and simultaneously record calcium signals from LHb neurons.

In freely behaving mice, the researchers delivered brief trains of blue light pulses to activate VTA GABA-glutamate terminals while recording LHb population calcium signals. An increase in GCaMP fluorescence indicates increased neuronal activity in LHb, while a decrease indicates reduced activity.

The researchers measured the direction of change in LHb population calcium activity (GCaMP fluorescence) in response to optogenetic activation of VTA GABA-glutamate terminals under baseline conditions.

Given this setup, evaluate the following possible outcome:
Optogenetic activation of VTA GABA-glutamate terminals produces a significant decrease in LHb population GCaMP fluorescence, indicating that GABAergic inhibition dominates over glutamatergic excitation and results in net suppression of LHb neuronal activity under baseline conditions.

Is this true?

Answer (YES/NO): YES